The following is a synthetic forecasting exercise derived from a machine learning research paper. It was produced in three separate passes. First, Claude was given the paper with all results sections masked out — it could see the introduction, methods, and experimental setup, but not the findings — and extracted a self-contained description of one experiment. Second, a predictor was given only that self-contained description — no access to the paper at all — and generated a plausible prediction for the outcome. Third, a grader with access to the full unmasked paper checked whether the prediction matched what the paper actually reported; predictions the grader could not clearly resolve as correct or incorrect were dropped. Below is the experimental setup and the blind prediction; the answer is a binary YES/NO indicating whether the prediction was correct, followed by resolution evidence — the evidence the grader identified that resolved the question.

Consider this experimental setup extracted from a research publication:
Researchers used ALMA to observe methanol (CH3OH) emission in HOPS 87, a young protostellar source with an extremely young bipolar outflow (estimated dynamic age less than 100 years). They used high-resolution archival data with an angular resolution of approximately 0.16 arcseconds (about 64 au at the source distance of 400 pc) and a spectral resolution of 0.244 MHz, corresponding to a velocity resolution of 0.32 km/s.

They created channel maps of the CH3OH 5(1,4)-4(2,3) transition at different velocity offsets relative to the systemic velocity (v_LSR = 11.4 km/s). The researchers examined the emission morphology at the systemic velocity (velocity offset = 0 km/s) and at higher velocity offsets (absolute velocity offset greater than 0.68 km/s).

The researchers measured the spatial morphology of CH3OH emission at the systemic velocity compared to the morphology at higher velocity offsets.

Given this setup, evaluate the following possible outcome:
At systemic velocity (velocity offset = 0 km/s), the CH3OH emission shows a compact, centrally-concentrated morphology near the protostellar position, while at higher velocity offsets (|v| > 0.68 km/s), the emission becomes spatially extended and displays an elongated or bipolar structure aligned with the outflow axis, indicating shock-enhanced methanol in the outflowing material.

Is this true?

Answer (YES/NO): NO